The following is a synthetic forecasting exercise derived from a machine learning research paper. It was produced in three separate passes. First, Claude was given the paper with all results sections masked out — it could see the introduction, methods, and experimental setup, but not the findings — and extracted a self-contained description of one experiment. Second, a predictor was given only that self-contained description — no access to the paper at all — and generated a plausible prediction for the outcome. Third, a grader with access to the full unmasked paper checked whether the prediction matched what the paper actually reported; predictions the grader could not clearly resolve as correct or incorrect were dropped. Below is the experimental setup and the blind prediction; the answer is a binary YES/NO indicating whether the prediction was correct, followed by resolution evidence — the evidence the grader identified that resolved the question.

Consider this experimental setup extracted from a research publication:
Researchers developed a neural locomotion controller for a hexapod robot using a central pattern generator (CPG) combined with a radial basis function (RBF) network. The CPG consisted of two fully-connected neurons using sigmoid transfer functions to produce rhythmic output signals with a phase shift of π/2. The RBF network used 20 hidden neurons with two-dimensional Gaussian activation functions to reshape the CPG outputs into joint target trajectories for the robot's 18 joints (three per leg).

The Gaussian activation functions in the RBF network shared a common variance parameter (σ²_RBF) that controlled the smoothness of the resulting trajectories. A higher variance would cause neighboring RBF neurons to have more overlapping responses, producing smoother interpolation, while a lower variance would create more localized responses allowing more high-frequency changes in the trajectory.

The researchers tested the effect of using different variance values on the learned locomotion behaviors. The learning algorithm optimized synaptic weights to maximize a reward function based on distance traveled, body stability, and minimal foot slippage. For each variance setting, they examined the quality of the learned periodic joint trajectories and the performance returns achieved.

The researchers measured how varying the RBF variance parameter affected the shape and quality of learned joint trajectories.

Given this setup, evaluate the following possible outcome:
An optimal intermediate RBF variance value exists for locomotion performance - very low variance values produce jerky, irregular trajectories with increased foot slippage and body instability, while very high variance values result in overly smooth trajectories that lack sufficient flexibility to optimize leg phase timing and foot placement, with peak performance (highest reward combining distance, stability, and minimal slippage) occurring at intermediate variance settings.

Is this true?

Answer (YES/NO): NO